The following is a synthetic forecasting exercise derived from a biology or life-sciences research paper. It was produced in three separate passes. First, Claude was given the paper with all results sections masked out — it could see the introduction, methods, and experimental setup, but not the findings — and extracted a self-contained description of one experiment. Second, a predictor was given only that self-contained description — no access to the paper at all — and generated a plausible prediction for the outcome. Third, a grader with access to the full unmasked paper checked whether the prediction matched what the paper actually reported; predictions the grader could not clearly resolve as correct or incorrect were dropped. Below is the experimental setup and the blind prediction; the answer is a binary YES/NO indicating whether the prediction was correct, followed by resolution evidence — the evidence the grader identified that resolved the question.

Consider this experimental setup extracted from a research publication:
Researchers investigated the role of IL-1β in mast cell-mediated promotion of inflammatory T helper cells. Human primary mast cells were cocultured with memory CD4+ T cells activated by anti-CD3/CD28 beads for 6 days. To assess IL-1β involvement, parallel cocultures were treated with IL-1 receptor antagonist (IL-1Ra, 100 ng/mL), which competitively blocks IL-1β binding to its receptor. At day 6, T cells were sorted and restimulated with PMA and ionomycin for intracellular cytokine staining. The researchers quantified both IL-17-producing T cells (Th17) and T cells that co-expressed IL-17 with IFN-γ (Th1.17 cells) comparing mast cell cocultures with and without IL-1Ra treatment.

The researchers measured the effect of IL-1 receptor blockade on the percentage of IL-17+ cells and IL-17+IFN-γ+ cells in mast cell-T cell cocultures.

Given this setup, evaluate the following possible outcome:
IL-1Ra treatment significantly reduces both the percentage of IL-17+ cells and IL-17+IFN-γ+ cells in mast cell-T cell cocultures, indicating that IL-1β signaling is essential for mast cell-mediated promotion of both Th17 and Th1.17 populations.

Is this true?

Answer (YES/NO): YES